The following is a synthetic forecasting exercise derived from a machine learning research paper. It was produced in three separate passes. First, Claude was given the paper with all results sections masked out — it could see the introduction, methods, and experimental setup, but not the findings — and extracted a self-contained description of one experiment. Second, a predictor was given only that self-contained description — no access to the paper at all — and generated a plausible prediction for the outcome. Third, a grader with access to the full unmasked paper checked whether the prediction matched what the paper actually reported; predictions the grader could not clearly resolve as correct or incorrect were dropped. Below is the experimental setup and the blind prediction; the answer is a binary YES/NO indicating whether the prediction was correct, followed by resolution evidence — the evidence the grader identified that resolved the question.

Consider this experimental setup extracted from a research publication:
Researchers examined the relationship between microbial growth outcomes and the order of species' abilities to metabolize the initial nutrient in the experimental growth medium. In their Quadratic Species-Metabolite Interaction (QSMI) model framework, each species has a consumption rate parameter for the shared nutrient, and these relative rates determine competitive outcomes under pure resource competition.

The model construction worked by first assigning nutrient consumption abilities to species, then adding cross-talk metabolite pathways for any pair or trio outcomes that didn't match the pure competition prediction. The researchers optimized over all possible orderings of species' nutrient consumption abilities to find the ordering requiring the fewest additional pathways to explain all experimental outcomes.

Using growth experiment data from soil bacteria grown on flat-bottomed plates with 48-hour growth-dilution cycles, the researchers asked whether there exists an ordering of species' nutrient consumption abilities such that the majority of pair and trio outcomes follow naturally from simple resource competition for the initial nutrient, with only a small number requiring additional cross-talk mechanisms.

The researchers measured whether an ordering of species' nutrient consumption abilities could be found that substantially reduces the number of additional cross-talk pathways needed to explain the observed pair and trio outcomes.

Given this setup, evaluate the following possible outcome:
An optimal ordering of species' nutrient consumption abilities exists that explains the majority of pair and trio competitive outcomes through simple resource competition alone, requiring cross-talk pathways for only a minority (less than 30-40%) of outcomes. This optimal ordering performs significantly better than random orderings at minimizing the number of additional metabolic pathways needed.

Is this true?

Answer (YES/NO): NO